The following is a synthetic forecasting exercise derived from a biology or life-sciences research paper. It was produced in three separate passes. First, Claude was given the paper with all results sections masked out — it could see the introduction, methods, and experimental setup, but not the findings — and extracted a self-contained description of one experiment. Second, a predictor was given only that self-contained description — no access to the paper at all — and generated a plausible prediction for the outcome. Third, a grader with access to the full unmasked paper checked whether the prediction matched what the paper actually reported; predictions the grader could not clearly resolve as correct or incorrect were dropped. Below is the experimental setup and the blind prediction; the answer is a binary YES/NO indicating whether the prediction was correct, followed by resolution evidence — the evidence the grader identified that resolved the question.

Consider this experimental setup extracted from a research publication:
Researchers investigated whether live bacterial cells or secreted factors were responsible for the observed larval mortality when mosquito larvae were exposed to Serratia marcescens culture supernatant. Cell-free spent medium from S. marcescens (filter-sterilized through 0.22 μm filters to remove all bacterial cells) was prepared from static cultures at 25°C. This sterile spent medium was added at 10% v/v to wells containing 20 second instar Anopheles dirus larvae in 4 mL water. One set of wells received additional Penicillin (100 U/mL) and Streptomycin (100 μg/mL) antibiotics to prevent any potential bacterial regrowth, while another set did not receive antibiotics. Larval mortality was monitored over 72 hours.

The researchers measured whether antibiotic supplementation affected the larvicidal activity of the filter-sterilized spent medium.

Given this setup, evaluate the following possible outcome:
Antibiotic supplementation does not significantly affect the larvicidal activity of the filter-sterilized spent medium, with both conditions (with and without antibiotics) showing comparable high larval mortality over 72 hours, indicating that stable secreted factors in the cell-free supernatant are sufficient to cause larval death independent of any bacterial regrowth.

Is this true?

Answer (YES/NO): NO